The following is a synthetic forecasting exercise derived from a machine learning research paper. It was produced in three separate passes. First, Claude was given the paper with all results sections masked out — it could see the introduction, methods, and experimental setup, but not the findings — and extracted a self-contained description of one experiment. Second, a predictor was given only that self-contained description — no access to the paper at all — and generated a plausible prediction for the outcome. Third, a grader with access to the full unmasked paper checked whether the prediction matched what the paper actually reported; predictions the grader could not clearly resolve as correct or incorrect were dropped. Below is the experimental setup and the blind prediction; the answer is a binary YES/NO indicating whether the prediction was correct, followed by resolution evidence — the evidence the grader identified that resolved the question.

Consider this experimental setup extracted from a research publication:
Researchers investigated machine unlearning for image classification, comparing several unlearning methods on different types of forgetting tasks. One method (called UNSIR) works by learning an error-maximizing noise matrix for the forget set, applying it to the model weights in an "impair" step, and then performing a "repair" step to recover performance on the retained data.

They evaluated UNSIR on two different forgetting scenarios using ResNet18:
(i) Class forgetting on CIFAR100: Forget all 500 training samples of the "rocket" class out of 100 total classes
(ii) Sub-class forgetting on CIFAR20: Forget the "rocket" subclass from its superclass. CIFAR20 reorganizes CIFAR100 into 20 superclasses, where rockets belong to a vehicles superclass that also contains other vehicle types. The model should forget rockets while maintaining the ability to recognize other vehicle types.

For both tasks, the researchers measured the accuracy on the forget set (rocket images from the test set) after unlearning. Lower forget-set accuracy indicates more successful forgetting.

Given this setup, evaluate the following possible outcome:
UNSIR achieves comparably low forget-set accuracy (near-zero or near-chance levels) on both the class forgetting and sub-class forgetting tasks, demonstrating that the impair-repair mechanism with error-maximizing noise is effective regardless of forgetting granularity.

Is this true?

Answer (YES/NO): NO